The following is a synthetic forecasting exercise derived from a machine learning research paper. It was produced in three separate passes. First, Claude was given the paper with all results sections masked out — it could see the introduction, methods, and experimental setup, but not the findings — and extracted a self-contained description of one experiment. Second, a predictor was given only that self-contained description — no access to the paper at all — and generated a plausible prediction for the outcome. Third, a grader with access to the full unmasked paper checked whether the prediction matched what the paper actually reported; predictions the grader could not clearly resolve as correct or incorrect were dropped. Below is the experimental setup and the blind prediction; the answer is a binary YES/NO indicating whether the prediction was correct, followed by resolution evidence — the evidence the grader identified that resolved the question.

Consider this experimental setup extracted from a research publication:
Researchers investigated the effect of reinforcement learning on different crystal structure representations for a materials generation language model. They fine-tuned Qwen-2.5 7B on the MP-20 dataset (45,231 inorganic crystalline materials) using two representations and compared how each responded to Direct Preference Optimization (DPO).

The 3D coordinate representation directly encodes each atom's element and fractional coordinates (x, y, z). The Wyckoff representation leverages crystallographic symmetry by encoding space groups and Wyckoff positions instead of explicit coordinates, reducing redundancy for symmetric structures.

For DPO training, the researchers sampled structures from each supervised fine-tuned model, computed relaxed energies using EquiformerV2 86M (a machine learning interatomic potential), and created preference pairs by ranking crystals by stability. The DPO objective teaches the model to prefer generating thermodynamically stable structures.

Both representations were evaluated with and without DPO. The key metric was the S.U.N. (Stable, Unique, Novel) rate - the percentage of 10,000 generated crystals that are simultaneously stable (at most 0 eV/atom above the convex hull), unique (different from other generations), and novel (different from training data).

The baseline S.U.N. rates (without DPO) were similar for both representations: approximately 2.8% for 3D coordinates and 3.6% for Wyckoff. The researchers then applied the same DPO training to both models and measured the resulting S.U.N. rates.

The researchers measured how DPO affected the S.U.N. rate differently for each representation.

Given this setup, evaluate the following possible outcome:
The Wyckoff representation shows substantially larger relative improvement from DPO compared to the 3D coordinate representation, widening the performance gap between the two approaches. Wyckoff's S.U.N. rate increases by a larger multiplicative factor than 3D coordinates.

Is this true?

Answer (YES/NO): YES